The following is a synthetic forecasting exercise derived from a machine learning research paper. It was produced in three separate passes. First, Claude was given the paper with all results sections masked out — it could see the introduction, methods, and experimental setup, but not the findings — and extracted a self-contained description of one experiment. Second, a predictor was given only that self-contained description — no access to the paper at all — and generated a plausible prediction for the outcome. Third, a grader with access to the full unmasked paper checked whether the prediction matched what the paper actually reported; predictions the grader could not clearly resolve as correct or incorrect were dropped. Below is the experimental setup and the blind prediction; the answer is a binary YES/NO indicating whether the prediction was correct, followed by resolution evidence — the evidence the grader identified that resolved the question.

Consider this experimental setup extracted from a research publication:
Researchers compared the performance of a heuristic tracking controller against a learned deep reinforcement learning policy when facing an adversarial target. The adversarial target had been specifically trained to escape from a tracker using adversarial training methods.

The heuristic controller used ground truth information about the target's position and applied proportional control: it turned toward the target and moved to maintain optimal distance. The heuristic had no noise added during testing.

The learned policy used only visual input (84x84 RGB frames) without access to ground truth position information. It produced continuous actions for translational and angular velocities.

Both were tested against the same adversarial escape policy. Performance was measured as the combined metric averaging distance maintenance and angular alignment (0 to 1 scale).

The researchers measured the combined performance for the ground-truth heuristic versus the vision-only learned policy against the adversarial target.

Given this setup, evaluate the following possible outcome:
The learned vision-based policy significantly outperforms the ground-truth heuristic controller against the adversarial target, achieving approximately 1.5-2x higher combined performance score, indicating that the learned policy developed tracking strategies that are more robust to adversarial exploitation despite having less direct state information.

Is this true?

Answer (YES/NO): YES